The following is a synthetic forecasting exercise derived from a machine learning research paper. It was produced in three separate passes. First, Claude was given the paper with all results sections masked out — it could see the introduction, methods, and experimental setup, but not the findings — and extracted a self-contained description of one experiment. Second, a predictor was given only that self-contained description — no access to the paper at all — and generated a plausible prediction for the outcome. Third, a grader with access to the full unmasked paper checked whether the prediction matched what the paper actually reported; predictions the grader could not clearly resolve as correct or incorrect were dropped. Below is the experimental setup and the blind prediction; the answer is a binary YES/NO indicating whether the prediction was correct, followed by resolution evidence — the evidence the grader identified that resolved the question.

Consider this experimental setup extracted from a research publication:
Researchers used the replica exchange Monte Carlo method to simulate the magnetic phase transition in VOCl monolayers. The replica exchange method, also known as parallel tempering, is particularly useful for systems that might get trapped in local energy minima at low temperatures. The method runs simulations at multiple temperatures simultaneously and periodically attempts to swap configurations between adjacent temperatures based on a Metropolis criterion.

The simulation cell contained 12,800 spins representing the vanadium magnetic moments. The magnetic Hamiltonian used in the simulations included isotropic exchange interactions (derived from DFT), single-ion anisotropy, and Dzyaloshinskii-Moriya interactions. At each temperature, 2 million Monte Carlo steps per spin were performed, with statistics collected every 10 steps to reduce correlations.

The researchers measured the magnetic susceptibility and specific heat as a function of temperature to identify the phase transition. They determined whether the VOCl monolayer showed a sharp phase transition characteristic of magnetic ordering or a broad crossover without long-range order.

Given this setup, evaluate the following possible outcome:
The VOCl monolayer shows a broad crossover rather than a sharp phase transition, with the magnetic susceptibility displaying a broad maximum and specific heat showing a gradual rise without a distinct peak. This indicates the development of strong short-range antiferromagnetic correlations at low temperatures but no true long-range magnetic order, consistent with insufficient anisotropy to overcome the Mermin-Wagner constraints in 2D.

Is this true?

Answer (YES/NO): NO